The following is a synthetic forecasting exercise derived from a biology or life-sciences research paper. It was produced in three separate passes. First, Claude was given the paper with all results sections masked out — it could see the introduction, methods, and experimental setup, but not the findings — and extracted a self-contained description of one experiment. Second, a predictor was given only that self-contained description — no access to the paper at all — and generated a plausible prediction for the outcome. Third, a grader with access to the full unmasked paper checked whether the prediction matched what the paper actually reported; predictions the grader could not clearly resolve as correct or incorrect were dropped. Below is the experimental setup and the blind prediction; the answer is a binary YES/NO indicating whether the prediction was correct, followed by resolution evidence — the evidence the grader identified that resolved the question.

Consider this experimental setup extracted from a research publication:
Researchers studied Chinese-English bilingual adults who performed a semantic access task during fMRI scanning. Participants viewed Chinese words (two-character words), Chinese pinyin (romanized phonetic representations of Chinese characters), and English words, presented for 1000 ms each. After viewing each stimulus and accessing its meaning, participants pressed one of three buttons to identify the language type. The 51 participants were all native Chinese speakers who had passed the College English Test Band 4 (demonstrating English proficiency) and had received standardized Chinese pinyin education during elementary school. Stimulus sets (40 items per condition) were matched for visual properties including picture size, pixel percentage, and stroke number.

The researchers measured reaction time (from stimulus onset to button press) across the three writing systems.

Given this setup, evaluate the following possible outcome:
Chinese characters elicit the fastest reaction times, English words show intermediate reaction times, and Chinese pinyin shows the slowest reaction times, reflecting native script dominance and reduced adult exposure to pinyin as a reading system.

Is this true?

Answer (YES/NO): YES